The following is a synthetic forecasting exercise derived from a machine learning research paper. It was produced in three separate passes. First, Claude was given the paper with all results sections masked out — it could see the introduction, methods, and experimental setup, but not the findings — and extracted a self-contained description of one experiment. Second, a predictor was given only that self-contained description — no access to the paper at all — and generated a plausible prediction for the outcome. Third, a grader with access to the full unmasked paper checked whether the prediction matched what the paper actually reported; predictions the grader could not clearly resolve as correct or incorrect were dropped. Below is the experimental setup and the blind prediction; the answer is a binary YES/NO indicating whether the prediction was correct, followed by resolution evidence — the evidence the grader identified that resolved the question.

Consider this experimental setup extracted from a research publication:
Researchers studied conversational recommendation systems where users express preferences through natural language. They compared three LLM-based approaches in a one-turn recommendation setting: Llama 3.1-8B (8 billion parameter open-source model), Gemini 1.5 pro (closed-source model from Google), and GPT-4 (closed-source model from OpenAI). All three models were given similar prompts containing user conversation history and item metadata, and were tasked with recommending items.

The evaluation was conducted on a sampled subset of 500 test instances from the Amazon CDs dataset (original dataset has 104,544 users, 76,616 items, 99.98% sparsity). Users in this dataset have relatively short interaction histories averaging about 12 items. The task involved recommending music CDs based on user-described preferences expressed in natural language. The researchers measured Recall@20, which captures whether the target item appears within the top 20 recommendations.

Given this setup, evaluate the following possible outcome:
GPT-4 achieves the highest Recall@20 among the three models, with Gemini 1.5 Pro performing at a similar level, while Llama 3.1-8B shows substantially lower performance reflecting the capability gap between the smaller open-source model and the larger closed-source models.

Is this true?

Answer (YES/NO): YES